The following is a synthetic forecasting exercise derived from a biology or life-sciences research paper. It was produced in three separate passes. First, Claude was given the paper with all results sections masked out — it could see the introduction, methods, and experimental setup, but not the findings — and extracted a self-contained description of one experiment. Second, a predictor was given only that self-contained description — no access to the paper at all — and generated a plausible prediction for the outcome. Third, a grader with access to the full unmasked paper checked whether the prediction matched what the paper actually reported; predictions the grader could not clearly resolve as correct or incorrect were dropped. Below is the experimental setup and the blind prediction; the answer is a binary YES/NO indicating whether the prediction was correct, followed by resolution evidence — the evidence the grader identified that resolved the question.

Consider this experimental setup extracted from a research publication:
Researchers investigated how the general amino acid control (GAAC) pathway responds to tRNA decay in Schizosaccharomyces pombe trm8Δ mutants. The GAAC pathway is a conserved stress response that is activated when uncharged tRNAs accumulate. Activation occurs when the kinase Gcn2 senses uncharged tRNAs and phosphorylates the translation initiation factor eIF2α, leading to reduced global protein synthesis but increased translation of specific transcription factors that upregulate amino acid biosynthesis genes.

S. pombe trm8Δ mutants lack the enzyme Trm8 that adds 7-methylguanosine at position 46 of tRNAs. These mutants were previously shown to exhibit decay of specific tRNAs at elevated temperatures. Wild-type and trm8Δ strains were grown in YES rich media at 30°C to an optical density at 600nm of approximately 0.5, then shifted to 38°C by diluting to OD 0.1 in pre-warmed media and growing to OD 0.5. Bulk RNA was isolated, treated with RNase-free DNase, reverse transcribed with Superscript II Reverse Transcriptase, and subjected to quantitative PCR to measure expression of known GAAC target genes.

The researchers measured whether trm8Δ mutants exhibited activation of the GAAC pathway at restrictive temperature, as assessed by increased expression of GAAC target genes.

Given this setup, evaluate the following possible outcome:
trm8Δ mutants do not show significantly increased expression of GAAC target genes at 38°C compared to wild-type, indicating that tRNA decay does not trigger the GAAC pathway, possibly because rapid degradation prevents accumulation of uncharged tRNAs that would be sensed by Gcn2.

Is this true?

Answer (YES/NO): NO